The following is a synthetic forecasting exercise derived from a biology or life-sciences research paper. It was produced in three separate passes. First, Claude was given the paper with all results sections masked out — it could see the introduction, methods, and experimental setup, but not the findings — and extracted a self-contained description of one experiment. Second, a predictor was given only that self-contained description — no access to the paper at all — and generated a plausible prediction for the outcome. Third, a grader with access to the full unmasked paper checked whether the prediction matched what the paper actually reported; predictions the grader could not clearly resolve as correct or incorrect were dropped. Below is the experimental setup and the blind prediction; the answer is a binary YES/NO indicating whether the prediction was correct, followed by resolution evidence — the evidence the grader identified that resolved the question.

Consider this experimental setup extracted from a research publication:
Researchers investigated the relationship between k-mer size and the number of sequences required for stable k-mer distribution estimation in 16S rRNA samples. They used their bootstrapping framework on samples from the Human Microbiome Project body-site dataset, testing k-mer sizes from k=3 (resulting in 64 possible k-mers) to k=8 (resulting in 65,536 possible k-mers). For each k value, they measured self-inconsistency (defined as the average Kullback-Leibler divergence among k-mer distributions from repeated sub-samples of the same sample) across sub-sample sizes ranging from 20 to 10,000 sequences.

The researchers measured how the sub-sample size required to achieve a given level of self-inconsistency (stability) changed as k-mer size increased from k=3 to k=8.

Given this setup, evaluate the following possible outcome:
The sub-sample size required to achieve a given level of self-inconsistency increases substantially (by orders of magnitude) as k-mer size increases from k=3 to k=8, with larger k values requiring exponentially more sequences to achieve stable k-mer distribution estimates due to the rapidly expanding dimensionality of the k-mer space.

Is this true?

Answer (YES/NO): YES